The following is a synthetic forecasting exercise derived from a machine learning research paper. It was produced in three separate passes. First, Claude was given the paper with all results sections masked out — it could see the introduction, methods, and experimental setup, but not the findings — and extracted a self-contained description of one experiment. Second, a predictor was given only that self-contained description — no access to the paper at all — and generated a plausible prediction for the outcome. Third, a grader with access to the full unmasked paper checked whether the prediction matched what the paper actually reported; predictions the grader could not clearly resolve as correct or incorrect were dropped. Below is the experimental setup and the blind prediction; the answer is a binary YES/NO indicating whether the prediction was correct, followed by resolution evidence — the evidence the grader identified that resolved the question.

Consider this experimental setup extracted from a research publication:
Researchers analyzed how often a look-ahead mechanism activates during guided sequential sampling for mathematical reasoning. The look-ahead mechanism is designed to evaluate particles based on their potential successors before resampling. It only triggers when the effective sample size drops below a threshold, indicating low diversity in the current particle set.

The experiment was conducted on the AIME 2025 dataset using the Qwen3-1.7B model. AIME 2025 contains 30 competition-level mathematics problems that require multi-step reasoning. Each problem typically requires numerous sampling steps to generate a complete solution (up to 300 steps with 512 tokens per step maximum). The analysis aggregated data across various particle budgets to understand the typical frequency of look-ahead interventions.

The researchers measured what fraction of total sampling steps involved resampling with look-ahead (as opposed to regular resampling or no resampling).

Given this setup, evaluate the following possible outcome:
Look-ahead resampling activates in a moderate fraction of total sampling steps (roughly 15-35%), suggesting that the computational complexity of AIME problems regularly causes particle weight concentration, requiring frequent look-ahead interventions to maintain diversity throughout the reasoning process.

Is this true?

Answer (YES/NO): NO